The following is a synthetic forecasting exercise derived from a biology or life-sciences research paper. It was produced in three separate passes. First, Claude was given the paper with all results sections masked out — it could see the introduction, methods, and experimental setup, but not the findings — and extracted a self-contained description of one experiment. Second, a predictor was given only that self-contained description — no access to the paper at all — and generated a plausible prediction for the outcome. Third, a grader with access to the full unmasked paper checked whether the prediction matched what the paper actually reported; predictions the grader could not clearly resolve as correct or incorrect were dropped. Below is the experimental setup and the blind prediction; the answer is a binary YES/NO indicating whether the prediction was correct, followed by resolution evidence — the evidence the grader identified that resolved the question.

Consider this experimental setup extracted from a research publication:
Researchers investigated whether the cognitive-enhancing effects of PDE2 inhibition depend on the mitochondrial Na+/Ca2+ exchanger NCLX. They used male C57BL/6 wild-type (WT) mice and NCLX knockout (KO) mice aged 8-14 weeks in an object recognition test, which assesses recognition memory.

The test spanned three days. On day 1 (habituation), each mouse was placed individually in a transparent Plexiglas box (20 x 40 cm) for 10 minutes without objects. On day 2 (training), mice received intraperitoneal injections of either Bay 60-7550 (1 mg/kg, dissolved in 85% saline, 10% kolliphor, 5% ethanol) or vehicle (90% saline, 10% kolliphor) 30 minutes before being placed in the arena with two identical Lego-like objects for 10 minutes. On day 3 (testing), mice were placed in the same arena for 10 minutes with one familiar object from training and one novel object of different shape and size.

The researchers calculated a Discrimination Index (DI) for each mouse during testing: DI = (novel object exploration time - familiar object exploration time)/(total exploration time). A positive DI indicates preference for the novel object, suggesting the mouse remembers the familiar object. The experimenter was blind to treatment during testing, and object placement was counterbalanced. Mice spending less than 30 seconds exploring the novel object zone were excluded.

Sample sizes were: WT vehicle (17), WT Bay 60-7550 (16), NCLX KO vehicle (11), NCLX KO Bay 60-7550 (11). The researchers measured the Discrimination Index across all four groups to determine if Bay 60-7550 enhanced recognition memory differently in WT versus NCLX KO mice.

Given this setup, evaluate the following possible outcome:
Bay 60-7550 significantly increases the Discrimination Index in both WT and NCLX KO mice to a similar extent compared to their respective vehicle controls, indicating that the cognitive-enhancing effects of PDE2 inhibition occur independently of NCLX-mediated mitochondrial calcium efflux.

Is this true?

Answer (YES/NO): NO